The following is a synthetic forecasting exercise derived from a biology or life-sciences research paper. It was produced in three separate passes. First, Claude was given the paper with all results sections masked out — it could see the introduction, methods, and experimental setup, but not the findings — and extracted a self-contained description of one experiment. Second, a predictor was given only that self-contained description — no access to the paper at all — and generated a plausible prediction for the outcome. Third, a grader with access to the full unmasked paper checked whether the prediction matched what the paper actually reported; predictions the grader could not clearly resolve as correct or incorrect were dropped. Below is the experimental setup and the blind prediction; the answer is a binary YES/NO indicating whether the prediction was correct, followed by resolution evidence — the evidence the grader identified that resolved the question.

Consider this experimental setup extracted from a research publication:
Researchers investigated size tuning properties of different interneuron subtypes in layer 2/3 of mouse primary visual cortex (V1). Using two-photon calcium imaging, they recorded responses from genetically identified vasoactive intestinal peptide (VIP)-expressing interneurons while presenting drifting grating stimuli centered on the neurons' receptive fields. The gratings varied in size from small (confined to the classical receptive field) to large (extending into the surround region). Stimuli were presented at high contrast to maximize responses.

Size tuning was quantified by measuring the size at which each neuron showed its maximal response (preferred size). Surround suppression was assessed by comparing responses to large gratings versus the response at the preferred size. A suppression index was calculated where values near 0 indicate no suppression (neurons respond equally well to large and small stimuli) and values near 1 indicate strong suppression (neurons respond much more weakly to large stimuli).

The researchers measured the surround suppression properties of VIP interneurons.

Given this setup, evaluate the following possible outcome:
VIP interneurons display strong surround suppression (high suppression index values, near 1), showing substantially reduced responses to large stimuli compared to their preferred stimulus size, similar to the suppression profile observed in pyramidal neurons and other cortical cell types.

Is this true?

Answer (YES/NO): YES